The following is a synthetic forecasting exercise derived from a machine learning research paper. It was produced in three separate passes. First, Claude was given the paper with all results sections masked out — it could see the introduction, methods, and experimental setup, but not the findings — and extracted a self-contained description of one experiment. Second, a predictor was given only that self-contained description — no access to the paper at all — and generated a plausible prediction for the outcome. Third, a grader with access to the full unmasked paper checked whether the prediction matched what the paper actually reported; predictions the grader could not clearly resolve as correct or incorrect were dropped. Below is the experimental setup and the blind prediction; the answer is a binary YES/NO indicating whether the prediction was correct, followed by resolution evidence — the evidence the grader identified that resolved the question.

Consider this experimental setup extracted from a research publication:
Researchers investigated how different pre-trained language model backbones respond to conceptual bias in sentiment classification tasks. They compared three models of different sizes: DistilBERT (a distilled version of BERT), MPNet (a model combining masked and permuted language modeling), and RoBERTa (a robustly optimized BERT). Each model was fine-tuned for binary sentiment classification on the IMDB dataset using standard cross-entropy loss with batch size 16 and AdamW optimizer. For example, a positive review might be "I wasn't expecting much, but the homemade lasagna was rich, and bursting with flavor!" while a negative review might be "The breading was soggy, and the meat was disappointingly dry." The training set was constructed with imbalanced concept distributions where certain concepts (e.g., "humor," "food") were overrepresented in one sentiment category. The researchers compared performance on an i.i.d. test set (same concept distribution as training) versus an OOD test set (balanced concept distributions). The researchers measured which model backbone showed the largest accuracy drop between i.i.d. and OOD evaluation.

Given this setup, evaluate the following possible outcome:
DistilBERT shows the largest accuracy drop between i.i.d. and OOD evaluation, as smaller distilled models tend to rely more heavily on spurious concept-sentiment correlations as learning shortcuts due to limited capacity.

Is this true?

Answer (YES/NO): NO